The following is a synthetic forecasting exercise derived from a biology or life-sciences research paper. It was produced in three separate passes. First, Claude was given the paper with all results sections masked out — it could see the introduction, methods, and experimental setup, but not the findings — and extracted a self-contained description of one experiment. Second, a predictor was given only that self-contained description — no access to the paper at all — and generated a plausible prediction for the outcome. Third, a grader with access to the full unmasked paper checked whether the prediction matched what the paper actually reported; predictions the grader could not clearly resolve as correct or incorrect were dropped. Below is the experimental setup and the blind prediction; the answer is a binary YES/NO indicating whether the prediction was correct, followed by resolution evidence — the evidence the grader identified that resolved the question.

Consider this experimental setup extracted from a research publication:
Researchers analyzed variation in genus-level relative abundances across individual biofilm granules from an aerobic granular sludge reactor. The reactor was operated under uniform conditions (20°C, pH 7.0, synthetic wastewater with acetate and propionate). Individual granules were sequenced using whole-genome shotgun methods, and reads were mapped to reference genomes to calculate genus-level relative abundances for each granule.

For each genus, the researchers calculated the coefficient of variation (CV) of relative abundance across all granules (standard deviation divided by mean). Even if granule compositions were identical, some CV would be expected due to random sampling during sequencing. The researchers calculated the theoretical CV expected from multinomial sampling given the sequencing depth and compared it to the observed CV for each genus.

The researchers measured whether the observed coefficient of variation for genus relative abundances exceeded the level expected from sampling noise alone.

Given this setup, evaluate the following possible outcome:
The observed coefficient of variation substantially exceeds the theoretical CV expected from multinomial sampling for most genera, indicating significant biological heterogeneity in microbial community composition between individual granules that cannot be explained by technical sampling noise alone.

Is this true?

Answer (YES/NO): YES